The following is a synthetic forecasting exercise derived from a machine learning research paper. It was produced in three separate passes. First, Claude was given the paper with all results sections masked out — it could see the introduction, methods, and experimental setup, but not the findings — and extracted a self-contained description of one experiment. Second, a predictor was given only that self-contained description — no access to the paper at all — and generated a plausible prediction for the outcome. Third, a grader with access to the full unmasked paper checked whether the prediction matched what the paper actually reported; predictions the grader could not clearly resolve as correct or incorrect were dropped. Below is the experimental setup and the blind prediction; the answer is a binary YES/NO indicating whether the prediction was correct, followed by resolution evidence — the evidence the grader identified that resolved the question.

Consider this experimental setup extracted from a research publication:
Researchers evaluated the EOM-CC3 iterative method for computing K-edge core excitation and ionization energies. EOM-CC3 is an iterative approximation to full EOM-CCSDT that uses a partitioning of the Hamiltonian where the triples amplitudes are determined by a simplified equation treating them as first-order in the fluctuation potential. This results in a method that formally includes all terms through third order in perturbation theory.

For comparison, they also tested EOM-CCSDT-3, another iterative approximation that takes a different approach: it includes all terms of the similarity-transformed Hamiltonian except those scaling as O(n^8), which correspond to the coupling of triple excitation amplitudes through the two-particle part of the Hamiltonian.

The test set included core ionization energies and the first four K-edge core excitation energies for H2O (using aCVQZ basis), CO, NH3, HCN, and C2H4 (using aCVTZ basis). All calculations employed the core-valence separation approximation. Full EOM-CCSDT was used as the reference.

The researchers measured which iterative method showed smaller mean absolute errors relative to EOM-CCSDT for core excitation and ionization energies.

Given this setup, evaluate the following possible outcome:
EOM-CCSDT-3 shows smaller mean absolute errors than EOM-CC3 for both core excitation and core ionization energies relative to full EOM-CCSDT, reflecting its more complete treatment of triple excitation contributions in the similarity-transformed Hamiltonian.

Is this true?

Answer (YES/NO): NO